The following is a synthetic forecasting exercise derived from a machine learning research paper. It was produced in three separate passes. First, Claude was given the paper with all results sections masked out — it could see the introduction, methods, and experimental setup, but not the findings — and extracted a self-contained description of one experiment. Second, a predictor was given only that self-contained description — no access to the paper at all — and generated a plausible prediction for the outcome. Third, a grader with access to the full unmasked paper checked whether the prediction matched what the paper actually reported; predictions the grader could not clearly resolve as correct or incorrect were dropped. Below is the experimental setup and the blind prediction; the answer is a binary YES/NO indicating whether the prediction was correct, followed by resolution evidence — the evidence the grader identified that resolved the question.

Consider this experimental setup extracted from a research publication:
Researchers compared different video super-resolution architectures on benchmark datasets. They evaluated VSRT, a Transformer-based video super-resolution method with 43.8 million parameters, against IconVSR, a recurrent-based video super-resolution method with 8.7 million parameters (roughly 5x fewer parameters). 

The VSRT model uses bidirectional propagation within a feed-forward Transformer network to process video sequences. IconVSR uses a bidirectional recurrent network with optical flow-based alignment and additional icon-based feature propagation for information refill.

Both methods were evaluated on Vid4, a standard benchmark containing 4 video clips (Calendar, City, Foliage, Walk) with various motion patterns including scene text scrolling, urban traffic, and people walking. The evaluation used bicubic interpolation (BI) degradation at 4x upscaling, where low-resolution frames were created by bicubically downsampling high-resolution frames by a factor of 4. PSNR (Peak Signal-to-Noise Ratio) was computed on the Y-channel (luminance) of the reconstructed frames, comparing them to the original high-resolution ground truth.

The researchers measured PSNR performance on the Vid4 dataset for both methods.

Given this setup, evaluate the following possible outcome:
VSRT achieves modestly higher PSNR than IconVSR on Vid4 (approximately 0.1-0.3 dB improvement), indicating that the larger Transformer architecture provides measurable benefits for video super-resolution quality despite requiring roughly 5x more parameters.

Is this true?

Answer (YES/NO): NO